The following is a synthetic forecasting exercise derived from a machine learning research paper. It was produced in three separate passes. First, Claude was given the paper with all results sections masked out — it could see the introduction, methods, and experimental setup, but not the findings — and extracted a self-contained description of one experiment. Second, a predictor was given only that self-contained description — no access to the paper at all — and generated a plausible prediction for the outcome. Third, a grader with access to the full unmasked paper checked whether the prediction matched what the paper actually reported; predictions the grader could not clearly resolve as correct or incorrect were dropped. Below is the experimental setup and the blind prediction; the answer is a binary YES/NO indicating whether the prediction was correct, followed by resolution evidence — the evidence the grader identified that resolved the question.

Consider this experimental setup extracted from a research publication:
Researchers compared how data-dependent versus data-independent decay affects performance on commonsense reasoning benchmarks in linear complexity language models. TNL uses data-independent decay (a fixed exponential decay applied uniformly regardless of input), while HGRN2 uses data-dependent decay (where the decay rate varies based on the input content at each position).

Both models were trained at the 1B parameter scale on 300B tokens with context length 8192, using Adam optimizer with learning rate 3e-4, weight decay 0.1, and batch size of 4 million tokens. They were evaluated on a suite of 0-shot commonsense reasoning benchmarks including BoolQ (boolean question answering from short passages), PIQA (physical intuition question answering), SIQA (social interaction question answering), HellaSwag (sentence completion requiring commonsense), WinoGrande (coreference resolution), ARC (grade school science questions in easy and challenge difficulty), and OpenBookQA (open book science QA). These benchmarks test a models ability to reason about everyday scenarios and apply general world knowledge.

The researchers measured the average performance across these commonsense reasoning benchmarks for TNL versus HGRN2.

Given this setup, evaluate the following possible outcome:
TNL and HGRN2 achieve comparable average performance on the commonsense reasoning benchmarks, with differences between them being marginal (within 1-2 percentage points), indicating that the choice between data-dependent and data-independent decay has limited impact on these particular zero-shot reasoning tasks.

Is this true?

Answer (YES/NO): YES